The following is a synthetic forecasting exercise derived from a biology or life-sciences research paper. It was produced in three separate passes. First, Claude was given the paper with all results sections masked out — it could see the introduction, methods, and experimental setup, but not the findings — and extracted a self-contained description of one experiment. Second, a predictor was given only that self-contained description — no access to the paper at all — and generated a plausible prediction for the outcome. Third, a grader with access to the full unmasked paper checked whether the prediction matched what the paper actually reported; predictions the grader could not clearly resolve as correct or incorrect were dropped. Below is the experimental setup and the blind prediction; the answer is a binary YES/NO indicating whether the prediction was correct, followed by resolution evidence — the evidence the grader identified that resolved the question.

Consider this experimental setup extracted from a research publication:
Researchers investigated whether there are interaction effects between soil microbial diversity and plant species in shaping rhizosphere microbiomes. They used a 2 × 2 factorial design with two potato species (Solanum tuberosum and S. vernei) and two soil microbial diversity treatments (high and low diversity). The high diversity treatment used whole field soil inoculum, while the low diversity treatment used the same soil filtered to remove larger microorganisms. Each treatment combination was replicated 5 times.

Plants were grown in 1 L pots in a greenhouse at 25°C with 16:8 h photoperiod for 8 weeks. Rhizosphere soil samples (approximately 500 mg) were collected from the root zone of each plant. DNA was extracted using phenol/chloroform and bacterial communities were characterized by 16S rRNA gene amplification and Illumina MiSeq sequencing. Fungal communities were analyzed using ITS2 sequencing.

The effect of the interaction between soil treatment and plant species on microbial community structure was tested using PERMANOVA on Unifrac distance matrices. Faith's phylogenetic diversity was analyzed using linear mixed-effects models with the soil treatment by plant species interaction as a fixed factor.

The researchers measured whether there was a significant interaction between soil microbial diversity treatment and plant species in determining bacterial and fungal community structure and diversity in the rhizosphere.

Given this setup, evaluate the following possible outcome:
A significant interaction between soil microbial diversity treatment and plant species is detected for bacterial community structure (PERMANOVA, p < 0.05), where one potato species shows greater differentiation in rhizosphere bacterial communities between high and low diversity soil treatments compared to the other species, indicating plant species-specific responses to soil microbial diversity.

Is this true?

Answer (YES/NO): NO